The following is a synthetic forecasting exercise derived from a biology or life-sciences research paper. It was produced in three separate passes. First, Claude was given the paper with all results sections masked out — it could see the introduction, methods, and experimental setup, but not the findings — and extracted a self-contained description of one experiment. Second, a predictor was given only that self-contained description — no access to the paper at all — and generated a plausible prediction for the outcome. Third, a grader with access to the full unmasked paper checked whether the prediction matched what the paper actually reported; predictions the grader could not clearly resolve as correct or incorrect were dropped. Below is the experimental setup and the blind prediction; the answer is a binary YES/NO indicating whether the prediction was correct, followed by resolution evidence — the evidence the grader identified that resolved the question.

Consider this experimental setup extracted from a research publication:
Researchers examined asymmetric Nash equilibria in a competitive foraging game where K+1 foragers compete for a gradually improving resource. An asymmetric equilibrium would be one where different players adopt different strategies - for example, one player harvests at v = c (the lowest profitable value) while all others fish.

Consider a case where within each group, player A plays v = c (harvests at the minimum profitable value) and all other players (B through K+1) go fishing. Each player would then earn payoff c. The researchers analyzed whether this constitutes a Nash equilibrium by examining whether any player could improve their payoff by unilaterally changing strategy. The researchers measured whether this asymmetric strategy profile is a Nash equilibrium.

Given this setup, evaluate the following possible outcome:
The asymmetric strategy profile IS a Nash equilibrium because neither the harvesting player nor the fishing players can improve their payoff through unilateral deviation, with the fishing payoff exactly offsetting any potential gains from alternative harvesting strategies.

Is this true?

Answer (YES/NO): NO